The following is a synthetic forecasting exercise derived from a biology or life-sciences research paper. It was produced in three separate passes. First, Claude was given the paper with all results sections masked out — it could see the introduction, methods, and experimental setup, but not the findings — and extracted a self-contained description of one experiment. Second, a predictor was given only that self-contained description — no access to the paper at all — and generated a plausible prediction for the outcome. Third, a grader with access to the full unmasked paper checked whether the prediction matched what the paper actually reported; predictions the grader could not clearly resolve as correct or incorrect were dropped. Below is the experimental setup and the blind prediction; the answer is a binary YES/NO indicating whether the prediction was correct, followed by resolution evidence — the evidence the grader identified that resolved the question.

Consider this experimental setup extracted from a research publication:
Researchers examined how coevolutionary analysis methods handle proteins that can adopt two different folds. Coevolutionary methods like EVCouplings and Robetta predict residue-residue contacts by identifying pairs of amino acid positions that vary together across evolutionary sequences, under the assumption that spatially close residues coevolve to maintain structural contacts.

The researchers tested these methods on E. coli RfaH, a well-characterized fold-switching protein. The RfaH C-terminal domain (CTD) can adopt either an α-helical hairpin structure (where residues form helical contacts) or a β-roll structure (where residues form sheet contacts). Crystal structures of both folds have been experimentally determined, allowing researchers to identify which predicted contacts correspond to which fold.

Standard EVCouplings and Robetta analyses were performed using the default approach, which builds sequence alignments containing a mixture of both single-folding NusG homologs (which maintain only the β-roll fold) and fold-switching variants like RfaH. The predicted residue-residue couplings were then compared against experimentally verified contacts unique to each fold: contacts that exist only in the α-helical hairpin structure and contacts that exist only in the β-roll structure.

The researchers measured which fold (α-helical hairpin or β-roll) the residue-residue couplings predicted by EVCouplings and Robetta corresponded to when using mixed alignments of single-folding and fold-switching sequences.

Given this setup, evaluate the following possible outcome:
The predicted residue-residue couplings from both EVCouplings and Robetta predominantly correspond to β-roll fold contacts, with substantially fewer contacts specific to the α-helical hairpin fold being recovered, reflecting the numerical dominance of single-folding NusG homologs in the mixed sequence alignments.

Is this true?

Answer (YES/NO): YES